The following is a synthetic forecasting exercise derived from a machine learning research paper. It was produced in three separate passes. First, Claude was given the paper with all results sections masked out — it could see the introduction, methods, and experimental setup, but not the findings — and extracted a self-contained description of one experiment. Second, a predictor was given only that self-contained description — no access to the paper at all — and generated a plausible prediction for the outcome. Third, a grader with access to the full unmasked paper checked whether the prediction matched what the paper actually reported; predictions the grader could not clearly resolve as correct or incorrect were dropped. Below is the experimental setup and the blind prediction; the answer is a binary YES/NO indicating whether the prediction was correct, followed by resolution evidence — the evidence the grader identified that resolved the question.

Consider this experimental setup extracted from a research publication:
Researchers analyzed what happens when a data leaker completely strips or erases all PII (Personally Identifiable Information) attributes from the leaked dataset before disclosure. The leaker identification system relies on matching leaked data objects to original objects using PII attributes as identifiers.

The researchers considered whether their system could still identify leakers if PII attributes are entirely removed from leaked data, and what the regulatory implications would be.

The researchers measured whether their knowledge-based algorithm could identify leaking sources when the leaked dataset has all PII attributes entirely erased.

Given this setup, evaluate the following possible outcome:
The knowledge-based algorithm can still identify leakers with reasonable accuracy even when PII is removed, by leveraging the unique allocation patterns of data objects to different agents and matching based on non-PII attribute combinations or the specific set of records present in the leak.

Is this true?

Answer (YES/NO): NO